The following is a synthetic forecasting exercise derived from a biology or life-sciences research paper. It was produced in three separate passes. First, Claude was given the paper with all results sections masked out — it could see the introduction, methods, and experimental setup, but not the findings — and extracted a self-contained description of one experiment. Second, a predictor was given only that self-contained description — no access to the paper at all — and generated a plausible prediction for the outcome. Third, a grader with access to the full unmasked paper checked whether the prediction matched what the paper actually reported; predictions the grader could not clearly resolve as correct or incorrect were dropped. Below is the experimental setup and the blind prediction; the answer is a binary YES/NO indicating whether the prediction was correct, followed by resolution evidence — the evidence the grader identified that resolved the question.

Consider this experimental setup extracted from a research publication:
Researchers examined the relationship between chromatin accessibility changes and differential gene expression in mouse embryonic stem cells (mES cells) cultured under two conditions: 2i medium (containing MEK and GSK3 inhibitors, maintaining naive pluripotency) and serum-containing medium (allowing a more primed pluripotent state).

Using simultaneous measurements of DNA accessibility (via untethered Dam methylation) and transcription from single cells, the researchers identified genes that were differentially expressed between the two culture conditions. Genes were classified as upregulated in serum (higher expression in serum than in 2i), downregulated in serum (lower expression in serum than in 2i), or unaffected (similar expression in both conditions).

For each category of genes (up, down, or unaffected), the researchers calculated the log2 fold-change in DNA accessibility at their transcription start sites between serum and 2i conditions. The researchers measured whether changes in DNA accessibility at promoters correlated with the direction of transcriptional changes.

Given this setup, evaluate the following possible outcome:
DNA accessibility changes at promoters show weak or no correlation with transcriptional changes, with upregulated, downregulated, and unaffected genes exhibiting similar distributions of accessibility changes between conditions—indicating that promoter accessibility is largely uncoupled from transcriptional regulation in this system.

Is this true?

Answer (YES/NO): NO